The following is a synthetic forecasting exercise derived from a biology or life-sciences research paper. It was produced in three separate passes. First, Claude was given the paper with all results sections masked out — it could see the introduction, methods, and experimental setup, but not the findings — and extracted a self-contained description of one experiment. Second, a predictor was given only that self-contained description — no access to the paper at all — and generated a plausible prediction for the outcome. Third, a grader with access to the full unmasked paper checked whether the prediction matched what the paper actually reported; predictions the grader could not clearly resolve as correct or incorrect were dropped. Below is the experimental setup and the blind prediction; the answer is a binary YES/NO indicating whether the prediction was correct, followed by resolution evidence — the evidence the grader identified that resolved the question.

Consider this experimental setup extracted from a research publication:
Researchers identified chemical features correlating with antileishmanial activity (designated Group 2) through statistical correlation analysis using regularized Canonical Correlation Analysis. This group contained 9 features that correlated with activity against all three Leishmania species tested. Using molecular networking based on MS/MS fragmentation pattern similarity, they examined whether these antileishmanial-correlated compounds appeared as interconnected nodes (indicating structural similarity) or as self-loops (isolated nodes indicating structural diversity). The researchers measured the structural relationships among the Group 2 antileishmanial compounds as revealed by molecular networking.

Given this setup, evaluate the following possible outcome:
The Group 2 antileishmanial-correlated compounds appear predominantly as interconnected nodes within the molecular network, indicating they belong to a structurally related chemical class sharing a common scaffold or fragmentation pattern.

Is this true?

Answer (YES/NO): NO